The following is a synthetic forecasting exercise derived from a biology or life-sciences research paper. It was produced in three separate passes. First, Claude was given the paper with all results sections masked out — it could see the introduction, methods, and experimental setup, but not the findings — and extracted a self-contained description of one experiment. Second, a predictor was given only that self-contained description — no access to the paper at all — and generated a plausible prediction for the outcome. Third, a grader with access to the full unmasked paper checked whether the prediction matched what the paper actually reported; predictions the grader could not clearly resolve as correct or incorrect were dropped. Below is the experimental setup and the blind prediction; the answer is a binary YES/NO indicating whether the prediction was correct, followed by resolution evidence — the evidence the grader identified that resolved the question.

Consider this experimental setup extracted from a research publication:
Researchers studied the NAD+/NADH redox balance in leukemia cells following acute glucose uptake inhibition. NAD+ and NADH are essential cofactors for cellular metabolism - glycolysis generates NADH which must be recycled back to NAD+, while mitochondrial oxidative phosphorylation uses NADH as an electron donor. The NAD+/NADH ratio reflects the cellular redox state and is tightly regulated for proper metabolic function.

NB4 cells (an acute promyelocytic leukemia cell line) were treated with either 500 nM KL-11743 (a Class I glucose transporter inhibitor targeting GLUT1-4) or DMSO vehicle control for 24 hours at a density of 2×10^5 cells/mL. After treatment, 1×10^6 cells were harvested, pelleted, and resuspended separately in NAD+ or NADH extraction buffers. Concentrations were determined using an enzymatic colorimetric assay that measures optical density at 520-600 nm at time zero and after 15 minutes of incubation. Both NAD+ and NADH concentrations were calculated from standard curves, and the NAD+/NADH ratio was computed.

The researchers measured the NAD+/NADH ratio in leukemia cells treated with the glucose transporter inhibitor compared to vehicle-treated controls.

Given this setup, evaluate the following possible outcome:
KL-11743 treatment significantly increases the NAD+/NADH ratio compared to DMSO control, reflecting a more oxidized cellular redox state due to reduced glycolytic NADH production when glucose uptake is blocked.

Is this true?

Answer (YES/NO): YES